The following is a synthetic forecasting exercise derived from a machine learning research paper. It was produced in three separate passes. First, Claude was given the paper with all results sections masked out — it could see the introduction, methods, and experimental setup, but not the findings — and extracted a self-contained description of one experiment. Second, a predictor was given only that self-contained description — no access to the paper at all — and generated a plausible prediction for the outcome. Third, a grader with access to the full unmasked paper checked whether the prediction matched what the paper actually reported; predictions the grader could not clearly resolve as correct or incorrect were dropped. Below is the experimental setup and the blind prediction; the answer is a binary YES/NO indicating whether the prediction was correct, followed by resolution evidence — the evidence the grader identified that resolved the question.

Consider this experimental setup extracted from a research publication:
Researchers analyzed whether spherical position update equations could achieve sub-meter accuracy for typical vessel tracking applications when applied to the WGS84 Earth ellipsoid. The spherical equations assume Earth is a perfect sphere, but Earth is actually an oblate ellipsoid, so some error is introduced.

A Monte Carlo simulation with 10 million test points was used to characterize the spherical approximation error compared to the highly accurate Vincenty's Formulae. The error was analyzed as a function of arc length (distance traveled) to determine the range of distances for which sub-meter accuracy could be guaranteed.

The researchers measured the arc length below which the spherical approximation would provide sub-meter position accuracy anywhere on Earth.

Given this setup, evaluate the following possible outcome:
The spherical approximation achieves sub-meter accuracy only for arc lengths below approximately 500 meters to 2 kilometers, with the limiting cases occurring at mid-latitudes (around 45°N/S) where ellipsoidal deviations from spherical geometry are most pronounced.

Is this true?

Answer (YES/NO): NO